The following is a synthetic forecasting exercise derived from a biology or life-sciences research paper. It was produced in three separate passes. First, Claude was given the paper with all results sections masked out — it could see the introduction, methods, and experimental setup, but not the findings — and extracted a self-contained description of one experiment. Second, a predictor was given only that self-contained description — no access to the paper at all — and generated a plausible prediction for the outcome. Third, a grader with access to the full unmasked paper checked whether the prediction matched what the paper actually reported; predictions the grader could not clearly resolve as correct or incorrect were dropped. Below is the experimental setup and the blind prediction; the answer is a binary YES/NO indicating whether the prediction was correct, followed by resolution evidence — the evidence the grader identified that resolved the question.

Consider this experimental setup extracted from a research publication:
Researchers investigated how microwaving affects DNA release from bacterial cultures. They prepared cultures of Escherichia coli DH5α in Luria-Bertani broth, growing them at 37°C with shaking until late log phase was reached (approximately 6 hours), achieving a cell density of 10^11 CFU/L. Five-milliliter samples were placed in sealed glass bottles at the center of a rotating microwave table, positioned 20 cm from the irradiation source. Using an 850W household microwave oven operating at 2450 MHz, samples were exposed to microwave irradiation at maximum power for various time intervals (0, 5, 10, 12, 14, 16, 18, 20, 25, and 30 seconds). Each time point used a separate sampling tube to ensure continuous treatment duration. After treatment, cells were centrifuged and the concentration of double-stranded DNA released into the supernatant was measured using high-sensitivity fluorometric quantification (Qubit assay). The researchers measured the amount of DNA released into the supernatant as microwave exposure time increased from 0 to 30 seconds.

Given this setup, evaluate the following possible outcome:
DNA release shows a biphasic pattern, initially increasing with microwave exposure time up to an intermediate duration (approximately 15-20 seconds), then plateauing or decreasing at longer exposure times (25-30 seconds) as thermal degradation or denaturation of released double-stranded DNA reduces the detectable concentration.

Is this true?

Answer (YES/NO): NO